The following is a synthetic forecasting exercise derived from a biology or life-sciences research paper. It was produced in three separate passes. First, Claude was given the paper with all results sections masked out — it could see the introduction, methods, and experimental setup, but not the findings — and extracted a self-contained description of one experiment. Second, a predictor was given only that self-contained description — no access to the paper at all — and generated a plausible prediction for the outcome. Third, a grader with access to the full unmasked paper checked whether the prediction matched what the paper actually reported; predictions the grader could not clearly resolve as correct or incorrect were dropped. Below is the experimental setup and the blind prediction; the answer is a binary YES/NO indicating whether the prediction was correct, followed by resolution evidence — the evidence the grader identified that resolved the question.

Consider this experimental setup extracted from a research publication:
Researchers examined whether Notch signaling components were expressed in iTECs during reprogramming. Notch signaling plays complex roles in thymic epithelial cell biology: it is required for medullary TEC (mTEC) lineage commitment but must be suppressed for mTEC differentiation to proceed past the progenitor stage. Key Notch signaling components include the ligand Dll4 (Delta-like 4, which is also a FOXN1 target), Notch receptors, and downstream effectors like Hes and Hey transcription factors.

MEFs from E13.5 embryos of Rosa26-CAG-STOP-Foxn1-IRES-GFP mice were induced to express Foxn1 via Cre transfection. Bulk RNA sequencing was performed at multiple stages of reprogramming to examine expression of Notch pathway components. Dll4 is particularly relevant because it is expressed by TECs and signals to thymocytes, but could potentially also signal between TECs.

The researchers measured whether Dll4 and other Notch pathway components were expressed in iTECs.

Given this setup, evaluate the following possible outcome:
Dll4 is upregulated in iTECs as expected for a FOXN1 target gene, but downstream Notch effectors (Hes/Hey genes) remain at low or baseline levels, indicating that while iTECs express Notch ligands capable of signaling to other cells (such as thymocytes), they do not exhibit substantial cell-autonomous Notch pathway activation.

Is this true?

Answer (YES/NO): NO